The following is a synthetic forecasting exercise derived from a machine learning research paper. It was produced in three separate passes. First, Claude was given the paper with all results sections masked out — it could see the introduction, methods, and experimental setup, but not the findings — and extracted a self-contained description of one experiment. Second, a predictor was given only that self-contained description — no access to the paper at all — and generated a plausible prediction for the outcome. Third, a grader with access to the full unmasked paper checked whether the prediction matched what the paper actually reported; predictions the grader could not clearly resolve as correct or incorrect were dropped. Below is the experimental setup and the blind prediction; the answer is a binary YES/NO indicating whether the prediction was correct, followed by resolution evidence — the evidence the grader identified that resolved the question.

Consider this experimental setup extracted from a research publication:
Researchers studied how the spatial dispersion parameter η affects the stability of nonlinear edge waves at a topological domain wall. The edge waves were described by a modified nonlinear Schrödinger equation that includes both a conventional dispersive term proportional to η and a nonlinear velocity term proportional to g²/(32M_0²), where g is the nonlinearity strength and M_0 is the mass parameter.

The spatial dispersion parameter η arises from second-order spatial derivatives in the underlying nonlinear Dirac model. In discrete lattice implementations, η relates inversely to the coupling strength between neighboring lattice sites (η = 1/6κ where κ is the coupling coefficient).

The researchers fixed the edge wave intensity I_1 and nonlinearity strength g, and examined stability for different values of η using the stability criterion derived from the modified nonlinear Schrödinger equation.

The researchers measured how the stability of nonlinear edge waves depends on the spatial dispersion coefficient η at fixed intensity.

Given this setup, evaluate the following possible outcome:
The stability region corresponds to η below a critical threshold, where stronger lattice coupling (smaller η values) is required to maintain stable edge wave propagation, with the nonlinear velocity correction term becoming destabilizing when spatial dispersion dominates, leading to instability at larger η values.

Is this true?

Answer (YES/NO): NO